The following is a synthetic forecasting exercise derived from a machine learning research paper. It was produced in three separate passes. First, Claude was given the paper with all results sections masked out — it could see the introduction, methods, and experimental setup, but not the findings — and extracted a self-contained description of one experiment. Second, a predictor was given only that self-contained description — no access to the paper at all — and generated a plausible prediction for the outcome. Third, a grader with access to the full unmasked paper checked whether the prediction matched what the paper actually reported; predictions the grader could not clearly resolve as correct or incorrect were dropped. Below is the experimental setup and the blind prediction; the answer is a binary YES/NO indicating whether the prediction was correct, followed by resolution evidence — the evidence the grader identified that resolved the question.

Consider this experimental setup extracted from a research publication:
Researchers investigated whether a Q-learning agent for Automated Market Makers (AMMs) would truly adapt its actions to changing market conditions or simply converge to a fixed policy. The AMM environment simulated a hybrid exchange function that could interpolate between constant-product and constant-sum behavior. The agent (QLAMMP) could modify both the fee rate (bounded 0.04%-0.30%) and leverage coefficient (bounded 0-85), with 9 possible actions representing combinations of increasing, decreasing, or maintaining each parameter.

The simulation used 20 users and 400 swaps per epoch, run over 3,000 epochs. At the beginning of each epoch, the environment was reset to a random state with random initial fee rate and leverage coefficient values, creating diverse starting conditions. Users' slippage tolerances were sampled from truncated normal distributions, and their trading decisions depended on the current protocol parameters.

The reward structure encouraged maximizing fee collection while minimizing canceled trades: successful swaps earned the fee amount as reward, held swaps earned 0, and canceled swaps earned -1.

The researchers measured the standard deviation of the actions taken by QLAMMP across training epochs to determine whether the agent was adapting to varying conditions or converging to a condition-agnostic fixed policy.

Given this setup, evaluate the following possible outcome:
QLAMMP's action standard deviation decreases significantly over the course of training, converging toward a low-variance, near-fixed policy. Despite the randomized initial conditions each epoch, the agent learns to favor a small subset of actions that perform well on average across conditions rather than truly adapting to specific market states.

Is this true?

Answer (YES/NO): NO